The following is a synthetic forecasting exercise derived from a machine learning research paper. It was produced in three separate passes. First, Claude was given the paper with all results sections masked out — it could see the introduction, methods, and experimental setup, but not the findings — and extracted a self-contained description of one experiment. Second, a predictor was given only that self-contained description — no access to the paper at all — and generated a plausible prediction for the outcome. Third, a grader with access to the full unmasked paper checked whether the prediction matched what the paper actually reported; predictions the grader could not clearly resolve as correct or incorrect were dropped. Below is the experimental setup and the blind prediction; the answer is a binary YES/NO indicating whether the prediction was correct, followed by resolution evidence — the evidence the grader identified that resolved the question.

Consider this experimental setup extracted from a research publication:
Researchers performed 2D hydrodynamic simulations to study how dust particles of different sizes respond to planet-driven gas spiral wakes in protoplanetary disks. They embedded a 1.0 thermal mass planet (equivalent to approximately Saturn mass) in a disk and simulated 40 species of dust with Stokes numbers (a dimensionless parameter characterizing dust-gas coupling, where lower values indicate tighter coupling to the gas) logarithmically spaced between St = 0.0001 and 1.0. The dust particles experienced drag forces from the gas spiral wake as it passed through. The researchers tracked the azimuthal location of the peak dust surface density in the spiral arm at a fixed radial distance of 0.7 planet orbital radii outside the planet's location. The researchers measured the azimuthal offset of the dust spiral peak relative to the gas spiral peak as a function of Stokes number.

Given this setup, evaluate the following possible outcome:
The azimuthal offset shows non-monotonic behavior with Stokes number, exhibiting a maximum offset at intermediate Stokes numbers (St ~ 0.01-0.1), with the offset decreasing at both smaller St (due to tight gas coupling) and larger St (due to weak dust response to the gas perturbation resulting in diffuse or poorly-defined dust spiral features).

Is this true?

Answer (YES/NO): NO